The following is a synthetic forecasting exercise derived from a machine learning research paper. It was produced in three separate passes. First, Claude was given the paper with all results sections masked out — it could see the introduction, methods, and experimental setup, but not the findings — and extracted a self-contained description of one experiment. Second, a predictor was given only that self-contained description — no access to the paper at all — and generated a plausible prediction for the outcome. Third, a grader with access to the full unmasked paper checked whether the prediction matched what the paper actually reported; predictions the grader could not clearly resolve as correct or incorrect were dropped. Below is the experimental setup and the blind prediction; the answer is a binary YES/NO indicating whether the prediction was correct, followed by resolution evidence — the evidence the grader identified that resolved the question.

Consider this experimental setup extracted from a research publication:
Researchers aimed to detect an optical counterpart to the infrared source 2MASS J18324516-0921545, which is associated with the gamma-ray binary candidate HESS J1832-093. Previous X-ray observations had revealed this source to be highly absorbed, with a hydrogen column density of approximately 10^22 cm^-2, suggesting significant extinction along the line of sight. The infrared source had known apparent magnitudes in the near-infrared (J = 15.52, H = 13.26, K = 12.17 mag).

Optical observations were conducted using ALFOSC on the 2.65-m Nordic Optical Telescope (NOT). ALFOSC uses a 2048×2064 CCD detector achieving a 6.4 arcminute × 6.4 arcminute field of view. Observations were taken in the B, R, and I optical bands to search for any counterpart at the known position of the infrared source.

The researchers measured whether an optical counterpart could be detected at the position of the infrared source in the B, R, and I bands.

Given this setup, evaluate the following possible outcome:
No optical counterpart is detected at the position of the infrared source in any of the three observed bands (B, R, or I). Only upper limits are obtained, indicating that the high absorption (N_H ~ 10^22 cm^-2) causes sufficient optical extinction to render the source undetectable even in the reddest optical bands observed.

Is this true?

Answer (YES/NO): YES